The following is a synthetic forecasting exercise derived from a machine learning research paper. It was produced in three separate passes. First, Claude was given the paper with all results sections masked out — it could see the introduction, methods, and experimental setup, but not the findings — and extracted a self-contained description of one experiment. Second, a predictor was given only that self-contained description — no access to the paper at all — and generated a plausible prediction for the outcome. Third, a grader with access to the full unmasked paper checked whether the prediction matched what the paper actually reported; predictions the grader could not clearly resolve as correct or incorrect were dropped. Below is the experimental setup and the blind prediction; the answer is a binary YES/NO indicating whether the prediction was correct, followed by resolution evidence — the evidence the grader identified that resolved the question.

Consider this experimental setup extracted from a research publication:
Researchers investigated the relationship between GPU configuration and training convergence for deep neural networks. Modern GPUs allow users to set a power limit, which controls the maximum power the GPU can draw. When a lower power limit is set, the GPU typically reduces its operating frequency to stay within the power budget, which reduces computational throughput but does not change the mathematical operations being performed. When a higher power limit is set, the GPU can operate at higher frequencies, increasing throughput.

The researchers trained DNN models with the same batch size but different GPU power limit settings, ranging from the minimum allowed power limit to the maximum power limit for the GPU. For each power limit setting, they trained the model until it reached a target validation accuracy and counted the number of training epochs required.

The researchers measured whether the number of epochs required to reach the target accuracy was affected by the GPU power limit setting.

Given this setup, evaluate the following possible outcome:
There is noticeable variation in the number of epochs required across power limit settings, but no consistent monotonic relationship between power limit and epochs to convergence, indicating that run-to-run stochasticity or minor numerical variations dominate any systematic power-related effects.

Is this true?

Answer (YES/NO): NO